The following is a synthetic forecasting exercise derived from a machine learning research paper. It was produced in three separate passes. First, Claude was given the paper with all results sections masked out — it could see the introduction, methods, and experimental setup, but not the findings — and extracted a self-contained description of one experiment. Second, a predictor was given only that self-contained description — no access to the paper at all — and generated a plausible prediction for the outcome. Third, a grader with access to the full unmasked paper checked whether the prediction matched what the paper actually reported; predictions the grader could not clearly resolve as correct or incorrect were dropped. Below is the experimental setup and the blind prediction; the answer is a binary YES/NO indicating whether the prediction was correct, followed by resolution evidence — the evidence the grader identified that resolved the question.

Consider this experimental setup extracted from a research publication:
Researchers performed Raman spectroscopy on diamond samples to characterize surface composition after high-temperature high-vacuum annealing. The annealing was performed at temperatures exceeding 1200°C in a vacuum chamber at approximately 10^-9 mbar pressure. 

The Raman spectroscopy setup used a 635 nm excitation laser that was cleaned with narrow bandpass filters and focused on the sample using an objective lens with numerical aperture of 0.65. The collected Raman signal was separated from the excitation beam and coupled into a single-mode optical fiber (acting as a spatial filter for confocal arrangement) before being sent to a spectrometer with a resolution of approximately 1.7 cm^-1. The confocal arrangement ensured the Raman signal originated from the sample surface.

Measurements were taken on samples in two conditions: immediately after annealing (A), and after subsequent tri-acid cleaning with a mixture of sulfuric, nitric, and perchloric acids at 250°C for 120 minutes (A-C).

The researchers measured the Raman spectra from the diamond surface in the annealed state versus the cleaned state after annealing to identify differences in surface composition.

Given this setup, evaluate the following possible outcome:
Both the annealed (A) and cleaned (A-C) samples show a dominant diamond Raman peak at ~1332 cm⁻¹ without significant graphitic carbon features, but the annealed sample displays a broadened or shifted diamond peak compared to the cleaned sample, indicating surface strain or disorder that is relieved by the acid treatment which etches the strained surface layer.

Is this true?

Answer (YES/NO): NO